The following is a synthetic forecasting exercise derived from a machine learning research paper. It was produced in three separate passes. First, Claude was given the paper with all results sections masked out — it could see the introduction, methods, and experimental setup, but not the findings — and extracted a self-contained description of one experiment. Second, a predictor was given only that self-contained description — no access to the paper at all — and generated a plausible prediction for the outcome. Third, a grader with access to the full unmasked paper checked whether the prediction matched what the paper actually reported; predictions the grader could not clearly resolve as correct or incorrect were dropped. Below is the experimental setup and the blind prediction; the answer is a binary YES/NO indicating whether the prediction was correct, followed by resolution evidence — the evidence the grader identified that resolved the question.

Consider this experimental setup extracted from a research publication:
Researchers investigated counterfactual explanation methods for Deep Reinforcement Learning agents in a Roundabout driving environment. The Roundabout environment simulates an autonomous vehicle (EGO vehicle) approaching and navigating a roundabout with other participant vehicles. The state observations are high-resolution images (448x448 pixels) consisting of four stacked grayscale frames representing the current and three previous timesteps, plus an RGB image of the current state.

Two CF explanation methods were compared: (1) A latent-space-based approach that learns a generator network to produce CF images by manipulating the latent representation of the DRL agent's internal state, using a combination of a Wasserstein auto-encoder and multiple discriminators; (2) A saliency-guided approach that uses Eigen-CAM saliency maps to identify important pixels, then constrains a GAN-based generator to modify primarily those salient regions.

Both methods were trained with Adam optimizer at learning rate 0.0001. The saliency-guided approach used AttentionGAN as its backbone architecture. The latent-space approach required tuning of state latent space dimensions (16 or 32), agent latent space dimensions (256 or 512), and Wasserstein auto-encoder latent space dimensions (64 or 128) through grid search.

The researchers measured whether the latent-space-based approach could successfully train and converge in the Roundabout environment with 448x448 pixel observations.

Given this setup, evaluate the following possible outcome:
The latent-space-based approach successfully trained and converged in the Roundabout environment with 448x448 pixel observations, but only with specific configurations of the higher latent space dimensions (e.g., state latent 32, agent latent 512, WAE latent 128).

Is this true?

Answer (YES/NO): NO